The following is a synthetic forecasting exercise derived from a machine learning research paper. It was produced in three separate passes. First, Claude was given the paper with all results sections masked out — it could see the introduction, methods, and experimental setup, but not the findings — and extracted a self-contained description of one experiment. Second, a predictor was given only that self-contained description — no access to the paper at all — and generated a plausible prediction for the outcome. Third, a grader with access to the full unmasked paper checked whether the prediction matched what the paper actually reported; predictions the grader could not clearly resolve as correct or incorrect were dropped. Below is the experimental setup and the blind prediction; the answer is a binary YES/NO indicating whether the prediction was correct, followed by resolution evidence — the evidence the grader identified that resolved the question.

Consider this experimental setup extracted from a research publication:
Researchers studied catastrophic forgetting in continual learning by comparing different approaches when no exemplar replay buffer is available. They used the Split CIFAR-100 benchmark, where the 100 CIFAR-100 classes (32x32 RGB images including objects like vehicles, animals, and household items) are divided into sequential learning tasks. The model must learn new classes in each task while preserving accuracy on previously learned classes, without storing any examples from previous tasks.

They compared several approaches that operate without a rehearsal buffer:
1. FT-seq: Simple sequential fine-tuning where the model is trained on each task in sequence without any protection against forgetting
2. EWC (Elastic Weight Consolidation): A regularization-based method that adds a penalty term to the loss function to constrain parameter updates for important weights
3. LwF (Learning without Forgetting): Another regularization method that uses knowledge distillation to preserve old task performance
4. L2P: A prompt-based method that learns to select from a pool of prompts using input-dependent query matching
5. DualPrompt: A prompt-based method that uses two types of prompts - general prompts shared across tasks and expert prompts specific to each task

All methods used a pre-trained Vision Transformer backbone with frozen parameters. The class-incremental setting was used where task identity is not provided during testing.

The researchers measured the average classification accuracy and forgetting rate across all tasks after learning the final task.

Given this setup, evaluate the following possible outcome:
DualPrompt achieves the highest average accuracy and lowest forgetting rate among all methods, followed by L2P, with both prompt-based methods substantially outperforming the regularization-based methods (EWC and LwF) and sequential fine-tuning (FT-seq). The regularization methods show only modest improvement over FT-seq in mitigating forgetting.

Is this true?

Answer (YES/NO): NO